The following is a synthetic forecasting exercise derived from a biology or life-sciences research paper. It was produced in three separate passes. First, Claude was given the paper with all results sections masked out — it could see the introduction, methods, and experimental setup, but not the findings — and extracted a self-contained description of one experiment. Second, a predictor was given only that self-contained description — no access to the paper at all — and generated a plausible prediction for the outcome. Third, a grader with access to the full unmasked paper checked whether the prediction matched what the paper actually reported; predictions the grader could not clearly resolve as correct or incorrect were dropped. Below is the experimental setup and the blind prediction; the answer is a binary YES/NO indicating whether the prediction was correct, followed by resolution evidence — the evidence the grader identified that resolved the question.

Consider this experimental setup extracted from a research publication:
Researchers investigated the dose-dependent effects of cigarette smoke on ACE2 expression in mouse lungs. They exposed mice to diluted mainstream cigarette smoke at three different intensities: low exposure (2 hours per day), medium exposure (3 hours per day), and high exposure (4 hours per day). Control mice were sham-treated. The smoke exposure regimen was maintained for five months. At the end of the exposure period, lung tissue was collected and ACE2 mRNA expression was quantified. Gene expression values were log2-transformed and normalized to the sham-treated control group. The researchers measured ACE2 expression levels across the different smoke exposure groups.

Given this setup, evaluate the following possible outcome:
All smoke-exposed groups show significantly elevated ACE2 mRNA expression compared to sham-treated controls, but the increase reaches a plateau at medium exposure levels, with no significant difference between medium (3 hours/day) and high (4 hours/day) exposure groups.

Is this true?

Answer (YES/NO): NO